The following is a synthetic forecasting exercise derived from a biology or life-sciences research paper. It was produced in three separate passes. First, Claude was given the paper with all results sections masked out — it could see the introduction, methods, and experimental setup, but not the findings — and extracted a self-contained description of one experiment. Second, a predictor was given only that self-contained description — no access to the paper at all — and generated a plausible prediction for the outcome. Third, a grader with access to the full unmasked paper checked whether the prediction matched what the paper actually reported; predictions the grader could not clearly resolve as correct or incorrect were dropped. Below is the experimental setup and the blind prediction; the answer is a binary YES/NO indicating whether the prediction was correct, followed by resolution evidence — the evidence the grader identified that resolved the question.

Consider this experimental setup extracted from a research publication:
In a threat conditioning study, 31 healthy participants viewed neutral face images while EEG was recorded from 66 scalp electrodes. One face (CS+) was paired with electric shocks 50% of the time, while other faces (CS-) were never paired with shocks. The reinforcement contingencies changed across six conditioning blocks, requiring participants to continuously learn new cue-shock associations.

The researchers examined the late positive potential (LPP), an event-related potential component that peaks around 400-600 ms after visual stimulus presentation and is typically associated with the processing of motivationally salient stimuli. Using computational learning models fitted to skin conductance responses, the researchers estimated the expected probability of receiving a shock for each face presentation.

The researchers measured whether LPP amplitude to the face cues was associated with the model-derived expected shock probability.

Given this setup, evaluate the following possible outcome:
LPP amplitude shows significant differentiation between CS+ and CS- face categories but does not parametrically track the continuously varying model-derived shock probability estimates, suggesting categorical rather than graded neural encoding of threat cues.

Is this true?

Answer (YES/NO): NO